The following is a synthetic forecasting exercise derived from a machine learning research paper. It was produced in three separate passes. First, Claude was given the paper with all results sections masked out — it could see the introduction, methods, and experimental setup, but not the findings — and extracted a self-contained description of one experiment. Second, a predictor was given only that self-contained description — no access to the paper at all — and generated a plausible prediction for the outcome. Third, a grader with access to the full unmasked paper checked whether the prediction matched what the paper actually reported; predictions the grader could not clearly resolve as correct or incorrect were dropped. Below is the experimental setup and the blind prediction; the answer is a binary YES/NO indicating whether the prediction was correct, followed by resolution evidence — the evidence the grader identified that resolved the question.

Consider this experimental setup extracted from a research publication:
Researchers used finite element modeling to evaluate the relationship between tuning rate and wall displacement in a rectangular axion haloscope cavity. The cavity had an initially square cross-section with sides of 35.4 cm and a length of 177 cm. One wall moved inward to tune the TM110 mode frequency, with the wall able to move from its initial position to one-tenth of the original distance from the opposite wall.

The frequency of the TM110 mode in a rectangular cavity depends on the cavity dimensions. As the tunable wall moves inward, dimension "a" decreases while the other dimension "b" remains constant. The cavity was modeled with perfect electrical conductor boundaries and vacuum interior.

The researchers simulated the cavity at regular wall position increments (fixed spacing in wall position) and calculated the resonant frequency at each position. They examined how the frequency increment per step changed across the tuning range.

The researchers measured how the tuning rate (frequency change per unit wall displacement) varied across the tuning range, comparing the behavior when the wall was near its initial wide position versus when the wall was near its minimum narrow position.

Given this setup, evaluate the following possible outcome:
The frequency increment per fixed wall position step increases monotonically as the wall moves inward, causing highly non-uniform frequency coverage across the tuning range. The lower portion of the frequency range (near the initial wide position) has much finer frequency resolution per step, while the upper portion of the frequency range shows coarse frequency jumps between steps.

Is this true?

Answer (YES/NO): YES